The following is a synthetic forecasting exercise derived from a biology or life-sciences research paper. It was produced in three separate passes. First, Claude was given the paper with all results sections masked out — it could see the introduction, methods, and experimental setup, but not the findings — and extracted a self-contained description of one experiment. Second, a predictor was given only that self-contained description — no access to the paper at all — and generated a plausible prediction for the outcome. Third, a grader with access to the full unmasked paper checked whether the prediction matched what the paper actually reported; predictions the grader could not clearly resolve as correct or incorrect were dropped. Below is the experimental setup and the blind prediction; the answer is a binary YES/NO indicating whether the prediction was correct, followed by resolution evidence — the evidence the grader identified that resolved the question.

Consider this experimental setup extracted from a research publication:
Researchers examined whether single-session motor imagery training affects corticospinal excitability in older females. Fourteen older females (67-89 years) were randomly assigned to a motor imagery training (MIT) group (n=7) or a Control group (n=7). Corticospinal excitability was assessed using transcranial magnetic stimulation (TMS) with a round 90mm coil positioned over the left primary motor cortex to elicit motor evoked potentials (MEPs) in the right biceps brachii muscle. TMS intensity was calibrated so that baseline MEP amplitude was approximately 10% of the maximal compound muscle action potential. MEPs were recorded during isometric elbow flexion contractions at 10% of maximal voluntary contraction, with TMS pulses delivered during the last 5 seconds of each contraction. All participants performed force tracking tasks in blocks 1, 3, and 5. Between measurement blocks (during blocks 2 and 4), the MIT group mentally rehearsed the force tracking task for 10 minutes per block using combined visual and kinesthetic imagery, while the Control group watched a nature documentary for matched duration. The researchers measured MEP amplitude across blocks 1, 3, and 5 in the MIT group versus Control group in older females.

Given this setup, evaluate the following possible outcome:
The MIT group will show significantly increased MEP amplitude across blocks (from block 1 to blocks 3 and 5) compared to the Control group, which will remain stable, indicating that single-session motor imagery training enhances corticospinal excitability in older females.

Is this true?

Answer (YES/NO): NO